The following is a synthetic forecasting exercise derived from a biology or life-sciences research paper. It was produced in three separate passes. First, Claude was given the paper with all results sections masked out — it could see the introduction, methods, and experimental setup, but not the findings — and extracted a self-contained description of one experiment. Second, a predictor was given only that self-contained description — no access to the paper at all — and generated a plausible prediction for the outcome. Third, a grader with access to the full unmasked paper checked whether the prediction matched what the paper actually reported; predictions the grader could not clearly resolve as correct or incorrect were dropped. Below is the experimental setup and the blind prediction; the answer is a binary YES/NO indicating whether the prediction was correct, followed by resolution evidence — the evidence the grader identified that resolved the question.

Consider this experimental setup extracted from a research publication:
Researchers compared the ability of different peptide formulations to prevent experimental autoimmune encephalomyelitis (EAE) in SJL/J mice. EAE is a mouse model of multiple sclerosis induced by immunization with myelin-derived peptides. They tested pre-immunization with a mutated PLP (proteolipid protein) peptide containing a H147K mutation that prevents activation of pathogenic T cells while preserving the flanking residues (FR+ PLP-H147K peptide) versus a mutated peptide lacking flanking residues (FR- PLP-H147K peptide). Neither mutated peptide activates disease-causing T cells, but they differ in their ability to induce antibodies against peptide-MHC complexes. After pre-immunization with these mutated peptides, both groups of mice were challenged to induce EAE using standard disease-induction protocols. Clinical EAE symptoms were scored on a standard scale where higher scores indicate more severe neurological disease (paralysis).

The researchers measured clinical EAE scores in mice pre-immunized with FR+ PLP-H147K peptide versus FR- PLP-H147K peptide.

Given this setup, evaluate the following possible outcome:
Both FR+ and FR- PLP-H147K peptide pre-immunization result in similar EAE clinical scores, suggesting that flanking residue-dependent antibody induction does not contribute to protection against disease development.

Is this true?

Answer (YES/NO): NO